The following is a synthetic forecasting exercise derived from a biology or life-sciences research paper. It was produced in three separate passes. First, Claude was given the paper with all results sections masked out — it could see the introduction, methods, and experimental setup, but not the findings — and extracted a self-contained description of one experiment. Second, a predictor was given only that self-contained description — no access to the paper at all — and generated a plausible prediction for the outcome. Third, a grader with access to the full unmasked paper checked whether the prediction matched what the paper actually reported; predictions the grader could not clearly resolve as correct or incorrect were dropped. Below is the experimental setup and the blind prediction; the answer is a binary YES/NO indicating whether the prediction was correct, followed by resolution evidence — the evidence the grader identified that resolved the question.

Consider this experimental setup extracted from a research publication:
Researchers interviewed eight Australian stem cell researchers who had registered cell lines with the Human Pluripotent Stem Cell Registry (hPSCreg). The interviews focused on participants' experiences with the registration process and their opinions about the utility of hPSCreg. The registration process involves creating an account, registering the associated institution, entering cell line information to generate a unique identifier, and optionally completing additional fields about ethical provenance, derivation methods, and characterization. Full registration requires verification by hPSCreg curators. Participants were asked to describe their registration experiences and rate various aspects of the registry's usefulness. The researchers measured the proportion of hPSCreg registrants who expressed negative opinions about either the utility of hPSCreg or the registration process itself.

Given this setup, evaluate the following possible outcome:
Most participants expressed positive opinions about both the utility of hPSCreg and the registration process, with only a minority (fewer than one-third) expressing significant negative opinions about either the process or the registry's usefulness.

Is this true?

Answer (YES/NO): NO